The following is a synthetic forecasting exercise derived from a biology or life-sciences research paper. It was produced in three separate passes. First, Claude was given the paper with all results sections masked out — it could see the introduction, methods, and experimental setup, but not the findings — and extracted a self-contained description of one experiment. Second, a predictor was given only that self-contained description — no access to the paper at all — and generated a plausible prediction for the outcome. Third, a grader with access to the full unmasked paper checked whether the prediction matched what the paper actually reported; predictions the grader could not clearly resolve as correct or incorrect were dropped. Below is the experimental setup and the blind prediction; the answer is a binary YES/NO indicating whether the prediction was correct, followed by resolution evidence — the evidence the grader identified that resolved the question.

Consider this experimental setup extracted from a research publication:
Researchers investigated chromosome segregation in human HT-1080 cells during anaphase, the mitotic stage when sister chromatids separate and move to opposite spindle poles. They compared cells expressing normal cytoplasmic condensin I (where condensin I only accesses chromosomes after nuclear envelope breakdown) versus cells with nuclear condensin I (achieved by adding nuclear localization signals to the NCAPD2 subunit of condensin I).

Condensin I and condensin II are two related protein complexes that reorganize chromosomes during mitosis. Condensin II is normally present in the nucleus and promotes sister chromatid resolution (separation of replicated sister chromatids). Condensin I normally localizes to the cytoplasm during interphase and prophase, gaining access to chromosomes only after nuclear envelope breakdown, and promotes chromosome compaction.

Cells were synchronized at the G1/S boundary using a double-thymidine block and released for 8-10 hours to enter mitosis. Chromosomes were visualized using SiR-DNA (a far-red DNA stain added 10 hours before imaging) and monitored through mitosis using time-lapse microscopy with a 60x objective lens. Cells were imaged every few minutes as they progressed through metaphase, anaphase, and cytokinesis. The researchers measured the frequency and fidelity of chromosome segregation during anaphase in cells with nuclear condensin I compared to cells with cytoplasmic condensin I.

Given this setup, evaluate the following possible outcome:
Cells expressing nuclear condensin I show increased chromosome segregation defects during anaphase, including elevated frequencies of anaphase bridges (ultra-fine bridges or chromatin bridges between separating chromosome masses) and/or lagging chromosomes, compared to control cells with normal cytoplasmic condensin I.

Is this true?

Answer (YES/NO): YES